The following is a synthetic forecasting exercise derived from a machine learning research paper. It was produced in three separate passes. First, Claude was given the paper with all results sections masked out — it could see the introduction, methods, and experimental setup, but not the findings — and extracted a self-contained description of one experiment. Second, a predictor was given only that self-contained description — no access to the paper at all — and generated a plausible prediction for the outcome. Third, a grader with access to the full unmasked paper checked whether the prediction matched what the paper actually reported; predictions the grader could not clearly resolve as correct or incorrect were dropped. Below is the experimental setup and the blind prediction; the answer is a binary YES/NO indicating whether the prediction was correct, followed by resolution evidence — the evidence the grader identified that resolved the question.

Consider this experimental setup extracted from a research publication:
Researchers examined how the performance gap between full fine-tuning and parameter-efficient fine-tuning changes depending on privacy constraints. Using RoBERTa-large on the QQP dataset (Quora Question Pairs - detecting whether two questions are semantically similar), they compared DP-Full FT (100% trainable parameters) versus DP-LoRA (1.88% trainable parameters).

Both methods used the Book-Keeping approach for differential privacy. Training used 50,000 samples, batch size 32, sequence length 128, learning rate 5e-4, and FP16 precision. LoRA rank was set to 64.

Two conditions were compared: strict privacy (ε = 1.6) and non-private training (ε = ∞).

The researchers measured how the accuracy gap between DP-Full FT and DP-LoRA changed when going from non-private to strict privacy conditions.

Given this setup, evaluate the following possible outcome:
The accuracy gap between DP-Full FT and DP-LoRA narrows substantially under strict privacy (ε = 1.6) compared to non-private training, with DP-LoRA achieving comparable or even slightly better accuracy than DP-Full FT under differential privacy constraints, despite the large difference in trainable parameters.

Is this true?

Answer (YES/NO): NO